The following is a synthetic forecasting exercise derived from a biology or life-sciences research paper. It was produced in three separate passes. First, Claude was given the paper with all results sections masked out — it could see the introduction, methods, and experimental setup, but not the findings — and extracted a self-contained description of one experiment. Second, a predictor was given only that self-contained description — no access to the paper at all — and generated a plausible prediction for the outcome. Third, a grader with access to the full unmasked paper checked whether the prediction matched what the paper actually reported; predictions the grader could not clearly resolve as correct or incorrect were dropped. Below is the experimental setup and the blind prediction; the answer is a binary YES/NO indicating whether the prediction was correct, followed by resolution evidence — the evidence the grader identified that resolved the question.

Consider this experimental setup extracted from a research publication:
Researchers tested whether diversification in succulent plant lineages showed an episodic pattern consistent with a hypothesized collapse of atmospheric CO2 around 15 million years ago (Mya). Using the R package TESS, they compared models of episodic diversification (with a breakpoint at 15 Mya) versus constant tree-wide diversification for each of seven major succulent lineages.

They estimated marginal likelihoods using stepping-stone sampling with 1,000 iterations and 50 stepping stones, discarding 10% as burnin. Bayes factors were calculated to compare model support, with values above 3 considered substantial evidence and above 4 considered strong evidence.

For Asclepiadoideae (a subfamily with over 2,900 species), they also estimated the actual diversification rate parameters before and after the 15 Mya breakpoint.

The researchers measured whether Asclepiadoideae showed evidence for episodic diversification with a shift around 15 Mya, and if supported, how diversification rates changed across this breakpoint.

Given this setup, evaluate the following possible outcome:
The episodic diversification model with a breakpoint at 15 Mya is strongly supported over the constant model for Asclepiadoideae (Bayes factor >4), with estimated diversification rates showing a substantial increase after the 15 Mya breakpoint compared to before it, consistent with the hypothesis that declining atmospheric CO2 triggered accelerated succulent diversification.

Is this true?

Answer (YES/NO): YES